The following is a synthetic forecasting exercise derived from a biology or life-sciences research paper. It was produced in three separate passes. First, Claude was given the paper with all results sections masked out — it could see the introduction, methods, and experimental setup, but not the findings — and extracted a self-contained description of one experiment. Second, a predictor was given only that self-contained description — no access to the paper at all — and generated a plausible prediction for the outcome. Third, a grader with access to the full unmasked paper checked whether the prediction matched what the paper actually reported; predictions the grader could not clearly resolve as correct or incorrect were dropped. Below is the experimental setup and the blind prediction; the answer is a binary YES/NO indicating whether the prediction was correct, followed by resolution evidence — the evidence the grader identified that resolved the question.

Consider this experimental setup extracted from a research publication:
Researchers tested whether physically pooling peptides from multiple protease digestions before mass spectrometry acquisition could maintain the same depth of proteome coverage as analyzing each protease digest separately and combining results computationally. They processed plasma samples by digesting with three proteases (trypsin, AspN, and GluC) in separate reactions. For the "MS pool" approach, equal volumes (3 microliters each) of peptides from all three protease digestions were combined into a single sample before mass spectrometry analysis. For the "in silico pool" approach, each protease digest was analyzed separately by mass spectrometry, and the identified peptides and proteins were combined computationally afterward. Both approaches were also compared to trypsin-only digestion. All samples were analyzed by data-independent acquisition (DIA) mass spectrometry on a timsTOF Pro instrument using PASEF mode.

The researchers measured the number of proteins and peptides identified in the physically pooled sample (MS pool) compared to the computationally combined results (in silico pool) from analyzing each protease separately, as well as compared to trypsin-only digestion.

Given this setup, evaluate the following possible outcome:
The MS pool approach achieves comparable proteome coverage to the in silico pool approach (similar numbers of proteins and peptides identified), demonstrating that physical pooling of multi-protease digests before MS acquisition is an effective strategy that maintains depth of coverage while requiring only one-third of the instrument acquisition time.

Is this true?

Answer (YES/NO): NO